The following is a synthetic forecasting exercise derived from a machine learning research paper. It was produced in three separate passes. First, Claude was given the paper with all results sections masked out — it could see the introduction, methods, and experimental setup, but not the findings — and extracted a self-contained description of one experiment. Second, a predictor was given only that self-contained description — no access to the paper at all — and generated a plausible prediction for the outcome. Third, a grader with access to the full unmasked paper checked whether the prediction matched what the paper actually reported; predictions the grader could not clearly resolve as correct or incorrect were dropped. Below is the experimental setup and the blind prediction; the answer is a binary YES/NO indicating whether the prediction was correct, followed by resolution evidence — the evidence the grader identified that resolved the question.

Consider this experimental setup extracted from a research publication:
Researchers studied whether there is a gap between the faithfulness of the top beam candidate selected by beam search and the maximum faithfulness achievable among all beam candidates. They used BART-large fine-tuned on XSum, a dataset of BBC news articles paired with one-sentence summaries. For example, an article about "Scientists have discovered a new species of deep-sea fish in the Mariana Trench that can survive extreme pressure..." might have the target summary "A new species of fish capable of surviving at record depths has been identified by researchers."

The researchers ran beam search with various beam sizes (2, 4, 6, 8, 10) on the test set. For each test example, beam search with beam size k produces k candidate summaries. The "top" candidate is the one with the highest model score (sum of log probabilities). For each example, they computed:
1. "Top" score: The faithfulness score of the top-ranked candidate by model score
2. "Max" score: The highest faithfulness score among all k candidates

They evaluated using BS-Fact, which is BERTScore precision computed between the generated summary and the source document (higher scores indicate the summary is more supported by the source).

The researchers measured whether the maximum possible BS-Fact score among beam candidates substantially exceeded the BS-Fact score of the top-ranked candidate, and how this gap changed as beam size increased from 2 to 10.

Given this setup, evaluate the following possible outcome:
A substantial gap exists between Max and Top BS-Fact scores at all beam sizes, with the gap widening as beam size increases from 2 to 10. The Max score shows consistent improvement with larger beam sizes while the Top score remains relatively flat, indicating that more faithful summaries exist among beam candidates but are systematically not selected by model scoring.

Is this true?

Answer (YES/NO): YES